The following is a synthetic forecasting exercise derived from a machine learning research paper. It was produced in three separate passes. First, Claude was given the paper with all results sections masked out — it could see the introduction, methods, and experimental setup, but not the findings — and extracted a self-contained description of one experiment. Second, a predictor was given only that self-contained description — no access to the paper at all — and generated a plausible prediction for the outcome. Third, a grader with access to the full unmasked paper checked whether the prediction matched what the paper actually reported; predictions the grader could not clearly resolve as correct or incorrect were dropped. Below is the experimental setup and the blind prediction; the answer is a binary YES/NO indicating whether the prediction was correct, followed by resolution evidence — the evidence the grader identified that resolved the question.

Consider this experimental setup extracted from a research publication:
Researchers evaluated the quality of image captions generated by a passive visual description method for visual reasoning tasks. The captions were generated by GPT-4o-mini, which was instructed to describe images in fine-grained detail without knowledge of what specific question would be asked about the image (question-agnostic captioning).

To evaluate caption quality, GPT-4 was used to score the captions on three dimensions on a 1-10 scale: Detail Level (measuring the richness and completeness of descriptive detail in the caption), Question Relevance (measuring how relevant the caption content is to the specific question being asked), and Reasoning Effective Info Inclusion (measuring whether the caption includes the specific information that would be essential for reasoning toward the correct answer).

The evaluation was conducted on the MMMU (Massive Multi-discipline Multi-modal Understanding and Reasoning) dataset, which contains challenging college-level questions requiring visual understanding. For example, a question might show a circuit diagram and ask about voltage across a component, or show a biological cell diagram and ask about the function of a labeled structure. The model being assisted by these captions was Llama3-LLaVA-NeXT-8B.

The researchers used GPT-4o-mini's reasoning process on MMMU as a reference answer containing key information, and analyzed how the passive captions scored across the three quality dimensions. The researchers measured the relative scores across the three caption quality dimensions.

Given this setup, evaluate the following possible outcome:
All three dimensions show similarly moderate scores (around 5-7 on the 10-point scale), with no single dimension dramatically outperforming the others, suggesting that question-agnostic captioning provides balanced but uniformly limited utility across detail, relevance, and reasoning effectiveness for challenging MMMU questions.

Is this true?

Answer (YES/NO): NO